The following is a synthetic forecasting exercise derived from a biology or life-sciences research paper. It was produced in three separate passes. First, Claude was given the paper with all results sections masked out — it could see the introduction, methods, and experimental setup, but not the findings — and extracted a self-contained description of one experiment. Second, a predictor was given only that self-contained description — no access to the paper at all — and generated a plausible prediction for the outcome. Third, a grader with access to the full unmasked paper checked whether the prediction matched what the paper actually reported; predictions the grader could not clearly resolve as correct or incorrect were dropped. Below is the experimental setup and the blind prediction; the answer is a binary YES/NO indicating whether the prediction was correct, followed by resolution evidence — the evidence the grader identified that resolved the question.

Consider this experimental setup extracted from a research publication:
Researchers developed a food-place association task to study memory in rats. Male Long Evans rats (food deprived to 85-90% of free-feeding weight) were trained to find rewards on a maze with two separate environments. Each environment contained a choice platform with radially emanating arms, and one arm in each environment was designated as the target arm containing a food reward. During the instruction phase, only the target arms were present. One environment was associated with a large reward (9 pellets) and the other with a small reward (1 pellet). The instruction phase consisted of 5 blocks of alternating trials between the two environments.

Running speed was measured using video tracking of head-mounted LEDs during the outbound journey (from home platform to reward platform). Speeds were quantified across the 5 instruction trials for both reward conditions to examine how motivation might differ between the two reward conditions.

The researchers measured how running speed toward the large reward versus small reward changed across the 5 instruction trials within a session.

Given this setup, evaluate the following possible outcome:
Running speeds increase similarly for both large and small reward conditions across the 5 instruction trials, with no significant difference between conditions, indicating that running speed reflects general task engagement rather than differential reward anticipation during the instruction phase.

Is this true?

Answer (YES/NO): NO